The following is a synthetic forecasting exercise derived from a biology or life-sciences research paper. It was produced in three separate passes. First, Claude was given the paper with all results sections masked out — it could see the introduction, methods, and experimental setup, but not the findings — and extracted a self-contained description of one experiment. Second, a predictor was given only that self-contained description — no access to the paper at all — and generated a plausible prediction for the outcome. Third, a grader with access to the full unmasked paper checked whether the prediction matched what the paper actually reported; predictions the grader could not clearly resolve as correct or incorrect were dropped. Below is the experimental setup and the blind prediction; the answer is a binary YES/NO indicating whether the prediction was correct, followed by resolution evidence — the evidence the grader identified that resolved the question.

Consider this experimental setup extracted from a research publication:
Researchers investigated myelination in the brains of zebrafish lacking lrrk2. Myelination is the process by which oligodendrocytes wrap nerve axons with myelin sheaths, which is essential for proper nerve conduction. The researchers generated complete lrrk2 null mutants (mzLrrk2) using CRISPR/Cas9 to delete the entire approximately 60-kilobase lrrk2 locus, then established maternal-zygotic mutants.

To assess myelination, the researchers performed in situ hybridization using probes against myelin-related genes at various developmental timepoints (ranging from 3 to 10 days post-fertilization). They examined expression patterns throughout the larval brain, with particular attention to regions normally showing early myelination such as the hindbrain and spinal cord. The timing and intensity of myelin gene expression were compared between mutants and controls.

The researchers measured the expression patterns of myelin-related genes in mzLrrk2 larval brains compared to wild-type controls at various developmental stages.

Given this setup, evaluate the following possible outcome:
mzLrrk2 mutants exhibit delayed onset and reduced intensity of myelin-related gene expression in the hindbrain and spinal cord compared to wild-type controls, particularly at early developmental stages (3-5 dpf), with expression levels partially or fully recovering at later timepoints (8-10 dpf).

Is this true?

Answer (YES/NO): NO